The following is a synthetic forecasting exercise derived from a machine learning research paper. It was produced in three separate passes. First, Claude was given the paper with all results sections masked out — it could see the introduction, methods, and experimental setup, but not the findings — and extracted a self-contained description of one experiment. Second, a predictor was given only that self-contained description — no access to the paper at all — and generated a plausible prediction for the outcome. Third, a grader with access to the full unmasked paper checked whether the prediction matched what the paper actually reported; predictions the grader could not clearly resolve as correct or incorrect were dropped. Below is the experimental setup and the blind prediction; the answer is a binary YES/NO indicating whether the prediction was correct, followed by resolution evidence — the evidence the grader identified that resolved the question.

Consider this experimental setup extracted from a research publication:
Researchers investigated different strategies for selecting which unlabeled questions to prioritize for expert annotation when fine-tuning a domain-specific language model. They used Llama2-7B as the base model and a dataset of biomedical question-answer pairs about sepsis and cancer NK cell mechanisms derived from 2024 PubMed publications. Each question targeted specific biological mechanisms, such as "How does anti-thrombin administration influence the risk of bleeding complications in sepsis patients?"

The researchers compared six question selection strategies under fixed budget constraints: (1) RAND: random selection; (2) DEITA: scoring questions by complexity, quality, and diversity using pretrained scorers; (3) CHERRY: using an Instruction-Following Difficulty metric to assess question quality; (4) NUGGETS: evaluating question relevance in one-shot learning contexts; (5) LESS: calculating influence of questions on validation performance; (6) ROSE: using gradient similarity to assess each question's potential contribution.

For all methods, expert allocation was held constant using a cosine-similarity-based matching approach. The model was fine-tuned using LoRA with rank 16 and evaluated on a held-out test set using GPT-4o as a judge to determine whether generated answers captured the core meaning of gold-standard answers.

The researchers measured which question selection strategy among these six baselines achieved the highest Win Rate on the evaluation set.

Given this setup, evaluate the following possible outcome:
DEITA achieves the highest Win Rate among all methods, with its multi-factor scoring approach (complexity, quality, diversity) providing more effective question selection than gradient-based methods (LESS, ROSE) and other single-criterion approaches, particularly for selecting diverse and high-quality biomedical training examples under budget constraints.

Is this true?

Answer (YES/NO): NO